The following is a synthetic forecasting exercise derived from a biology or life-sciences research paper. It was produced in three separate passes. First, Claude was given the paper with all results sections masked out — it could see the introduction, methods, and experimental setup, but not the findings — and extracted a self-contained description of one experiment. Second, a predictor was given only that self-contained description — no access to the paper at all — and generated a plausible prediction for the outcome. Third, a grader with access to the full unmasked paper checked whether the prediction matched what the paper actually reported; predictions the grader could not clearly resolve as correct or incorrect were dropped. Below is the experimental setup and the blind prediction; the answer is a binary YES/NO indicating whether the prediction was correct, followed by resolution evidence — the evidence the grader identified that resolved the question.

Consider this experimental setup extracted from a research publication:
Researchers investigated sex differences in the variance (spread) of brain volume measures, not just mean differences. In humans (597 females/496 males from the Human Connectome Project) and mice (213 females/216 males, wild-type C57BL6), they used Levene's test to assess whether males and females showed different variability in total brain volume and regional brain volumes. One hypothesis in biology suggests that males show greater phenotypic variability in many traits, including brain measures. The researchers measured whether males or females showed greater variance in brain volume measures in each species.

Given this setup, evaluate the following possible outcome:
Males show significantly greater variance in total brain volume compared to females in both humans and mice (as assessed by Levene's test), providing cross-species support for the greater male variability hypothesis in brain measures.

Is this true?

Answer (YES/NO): NO